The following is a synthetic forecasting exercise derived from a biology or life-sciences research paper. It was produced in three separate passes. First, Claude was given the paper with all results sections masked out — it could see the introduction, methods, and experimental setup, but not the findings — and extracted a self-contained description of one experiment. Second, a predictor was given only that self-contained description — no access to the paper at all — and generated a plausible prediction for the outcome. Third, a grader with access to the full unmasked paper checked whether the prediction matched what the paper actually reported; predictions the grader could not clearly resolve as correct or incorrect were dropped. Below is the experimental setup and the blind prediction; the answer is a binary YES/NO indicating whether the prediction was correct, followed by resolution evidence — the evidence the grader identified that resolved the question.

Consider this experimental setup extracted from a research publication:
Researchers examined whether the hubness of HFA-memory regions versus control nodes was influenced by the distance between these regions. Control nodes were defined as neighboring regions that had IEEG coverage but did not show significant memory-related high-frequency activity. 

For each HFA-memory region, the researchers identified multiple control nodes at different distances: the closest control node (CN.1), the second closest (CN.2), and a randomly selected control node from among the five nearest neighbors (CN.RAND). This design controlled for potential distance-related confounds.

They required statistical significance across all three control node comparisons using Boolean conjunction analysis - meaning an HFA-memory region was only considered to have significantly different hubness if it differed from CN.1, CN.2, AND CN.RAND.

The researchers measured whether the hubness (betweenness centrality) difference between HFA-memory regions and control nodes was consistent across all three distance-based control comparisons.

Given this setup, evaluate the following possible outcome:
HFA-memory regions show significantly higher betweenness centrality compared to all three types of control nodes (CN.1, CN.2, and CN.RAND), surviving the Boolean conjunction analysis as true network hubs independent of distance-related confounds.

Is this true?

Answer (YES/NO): NO